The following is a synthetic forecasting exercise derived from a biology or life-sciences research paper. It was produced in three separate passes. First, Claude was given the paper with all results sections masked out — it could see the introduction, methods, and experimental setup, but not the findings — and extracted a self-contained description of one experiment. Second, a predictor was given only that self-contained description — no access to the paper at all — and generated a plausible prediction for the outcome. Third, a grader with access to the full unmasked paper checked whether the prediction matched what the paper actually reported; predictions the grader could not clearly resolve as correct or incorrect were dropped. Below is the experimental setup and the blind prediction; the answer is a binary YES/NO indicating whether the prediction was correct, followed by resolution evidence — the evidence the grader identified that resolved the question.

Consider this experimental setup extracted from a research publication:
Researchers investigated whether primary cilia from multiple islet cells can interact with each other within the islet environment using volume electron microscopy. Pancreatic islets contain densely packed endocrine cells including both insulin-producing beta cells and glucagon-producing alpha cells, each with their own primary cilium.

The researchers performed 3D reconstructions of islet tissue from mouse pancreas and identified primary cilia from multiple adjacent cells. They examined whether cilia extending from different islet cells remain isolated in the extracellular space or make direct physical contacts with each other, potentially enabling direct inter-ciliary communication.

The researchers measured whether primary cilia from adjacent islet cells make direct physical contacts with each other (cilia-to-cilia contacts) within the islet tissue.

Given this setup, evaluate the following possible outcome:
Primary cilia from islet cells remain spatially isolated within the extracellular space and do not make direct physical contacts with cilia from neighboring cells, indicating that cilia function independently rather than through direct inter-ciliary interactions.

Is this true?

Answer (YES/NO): NO